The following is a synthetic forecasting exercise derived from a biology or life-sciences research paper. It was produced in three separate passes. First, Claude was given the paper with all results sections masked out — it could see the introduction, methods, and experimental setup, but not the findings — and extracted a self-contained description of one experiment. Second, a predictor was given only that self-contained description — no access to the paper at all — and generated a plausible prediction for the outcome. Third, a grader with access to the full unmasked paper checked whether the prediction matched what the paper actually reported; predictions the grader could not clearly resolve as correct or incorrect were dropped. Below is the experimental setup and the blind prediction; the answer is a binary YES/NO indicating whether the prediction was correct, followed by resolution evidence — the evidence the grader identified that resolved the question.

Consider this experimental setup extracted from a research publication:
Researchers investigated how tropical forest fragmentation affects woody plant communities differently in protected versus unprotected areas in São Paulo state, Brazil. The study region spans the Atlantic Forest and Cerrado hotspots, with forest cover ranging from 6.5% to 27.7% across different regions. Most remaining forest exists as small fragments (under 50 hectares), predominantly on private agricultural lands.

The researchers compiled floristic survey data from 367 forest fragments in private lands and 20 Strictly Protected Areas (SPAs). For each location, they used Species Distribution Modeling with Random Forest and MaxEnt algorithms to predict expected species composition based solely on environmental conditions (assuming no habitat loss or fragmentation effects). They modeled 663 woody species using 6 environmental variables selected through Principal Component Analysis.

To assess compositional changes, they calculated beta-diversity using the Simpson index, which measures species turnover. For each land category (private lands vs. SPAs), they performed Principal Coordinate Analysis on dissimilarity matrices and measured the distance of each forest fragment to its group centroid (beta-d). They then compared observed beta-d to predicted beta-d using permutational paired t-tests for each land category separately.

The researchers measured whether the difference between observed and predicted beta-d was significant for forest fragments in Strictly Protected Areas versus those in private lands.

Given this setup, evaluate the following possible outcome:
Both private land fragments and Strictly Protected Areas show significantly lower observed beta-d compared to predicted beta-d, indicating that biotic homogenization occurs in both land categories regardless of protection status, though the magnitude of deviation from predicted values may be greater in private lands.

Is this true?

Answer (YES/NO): NO